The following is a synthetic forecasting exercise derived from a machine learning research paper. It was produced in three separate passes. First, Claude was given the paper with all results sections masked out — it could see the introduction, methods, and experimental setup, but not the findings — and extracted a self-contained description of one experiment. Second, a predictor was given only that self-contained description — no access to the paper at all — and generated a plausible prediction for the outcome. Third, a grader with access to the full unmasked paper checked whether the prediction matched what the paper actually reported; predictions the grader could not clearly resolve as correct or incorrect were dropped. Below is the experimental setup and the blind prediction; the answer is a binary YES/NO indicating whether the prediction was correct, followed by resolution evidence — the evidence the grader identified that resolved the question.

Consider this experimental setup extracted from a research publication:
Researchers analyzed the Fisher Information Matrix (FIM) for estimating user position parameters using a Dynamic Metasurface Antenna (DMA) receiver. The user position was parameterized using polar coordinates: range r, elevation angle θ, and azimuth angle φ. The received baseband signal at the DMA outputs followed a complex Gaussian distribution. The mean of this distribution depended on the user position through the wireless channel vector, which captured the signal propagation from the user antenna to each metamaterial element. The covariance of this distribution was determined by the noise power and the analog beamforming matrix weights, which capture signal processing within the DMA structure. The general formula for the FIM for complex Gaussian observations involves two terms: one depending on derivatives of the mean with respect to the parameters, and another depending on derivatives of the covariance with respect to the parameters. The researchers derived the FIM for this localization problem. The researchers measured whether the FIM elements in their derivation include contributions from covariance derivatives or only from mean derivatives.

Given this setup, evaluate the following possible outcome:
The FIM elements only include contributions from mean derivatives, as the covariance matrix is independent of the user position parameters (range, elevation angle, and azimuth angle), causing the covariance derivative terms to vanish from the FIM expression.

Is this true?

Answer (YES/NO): YES